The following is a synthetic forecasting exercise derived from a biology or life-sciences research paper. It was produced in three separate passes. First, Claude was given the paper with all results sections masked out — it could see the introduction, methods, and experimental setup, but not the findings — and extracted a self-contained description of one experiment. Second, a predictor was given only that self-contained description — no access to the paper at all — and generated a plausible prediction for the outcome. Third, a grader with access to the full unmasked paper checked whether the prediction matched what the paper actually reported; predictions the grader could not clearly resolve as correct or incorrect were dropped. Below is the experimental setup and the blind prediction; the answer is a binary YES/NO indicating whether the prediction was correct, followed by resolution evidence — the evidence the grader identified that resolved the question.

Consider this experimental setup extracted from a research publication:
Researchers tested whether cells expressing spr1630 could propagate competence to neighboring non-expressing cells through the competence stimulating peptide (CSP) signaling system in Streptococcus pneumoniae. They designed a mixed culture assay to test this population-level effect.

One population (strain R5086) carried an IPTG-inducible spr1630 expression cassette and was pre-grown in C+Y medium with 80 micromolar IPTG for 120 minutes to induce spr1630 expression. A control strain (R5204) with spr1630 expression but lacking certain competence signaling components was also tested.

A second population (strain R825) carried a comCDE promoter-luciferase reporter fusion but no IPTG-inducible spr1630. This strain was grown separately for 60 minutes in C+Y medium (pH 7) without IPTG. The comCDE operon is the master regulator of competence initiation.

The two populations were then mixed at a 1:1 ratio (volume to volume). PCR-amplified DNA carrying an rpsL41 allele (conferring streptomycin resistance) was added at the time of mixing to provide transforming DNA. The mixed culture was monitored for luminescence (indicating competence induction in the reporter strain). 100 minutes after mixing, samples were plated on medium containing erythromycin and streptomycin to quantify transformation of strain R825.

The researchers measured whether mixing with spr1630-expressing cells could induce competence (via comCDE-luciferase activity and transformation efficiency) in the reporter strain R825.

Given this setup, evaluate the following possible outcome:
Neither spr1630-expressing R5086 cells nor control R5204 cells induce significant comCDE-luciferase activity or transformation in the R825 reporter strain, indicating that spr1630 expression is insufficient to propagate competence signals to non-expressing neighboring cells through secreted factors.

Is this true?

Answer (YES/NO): NO